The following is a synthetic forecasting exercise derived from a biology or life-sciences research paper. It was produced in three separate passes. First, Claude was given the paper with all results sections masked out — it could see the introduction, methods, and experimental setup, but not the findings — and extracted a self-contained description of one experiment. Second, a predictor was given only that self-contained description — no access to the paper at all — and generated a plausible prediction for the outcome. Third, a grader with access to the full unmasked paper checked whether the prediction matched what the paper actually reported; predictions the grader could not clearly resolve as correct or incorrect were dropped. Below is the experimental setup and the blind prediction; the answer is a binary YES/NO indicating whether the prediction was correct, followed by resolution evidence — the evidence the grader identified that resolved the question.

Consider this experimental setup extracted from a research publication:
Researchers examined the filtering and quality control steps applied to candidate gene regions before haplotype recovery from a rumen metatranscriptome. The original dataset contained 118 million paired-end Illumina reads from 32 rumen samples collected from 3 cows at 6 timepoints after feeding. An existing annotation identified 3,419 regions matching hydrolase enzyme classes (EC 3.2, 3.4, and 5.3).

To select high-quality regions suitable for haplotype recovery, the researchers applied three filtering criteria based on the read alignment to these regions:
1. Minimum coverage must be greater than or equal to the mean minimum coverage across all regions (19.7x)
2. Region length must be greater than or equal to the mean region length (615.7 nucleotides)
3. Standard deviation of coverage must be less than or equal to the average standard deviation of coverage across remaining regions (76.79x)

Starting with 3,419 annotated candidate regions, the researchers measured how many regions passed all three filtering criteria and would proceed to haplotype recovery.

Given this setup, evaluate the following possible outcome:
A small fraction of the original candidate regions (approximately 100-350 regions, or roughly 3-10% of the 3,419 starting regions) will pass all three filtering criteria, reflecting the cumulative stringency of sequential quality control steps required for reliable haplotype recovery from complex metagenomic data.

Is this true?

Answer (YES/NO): YES